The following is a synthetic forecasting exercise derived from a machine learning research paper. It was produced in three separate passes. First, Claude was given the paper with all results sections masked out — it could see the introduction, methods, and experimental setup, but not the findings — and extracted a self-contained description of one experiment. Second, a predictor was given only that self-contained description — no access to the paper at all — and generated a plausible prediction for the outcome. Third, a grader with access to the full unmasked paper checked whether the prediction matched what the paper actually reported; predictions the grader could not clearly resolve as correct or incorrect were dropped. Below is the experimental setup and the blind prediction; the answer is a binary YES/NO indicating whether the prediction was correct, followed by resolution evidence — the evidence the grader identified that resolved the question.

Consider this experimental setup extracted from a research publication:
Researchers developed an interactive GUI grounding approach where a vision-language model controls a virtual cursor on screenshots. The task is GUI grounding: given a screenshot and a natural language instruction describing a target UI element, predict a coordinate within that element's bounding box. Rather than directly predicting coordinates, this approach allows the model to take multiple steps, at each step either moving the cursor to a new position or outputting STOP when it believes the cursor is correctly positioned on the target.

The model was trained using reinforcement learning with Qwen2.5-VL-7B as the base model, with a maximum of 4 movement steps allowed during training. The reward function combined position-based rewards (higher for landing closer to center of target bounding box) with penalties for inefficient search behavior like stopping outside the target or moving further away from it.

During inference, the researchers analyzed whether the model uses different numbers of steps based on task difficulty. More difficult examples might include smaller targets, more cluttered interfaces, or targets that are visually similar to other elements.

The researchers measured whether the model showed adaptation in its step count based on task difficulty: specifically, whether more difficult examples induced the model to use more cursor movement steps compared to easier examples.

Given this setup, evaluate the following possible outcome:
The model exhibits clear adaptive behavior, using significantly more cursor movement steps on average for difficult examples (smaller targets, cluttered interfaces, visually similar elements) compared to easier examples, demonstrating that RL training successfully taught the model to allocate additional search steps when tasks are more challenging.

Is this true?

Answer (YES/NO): YES